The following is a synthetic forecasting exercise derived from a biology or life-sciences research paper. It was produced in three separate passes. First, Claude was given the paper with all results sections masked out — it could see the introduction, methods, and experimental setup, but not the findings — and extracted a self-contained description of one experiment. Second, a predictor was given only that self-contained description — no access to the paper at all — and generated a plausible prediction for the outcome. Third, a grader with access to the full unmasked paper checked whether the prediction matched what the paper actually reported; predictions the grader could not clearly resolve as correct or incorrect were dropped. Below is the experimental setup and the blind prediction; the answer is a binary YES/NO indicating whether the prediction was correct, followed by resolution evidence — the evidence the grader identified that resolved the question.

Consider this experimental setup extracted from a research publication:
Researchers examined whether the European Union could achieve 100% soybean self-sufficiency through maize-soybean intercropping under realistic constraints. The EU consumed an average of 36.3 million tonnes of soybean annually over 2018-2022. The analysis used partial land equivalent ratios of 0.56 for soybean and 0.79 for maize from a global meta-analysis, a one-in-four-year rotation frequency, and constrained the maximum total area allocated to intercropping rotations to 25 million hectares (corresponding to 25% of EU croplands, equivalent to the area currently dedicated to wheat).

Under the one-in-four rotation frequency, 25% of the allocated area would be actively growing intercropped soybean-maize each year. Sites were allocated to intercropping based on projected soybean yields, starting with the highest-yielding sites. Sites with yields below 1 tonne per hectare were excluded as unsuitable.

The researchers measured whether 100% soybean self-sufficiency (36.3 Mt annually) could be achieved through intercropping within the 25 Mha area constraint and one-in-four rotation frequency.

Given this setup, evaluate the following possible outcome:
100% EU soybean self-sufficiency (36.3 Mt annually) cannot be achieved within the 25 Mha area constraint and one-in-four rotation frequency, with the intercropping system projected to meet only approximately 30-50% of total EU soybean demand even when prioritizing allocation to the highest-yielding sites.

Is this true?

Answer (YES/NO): NO